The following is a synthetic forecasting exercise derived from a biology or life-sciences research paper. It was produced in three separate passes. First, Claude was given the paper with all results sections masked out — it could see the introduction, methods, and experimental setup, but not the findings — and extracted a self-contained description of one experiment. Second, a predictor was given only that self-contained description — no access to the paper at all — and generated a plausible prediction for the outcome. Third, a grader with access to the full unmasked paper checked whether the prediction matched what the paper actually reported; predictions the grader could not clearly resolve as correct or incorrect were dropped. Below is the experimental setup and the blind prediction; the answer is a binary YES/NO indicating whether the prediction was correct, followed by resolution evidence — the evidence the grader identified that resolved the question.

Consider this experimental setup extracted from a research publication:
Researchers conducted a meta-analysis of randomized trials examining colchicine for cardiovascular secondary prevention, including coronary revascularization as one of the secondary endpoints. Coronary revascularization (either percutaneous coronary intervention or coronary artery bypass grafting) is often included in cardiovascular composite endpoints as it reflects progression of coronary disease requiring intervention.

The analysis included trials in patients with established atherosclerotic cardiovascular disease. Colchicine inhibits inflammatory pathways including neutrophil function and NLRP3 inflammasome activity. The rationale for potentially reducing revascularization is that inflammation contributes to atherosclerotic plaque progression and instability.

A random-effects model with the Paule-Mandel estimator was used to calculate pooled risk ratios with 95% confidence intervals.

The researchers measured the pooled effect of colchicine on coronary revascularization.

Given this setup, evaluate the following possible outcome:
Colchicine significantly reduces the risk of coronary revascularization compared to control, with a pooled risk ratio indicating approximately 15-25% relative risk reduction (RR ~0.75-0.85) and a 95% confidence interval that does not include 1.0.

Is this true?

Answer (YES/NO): YES